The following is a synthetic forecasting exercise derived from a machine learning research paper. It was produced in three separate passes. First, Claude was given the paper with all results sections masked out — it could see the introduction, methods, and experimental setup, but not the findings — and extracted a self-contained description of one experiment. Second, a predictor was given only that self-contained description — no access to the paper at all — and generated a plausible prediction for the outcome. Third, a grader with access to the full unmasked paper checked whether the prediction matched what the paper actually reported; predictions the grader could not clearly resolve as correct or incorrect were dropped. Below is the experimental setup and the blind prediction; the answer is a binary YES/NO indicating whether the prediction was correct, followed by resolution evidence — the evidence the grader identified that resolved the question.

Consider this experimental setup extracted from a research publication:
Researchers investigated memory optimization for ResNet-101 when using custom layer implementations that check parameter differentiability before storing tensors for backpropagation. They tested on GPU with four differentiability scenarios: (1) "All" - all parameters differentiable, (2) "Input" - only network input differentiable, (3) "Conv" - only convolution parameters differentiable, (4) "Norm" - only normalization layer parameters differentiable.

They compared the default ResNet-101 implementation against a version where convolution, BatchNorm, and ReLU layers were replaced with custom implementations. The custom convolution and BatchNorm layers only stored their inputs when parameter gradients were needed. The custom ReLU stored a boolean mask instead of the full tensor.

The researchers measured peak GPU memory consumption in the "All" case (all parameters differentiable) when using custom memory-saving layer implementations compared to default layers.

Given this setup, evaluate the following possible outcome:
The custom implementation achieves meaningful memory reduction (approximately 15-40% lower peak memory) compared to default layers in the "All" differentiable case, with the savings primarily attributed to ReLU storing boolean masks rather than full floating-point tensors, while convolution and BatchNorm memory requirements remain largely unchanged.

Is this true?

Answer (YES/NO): NO